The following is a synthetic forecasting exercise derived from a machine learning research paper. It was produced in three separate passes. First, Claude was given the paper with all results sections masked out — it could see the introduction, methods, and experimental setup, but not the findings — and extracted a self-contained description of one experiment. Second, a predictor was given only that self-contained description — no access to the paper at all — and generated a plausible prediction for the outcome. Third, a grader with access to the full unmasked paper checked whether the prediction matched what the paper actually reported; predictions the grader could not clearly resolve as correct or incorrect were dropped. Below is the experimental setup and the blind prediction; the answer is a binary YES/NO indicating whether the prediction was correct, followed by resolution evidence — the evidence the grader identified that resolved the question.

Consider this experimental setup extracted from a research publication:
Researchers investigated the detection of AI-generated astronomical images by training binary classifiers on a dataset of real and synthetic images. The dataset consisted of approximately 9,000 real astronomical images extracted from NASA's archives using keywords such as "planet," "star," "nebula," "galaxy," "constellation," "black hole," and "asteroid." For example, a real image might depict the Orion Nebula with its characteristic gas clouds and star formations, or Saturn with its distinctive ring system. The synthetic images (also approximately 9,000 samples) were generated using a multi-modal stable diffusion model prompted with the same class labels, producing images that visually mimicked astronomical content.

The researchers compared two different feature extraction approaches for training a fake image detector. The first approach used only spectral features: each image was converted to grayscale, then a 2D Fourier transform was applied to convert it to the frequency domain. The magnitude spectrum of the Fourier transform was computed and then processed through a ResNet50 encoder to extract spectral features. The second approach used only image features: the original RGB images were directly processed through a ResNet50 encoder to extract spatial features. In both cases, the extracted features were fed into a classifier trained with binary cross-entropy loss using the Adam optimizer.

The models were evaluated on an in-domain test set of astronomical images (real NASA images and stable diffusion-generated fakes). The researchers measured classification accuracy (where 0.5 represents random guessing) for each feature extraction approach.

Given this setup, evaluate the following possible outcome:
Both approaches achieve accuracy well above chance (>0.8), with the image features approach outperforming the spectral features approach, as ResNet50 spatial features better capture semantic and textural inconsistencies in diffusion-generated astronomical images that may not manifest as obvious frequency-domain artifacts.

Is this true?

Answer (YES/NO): NO